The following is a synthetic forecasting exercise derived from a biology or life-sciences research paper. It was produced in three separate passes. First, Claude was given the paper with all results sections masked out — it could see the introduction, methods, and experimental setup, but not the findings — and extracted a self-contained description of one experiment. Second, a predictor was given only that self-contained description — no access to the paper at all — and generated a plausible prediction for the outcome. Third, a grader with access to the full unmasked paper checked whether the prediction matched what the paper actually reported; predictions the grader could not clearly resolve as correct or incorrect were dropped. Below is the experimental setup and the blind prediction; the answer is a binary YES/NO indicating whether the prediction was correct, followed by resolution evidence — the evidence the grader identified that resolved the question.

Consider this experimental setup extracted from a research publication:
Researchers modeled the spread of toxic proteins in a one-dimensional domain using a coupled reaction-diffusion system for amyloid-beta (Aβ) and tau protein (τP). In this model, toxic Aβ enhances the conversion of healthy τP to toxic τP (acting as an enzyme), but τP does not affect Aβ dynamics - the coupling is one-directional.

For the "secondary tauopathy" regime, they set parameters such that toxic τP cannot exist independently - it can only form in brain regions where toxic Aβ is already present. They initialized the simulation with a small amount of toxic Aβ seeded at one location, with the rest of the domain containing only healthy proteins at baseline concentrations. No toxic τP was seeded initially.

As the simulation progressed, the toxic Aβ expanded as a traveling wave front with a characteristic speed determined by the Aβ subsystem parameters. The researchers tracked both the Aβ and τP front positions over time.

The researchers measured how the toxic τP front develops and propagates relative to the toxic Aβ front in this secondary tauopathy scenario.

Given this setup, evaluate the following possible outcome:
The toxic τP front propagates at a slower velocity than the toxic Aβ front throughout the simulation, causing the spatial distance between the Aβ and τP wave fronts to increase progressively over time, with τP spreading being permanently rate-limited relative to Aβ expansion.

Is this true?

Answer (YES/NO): NO